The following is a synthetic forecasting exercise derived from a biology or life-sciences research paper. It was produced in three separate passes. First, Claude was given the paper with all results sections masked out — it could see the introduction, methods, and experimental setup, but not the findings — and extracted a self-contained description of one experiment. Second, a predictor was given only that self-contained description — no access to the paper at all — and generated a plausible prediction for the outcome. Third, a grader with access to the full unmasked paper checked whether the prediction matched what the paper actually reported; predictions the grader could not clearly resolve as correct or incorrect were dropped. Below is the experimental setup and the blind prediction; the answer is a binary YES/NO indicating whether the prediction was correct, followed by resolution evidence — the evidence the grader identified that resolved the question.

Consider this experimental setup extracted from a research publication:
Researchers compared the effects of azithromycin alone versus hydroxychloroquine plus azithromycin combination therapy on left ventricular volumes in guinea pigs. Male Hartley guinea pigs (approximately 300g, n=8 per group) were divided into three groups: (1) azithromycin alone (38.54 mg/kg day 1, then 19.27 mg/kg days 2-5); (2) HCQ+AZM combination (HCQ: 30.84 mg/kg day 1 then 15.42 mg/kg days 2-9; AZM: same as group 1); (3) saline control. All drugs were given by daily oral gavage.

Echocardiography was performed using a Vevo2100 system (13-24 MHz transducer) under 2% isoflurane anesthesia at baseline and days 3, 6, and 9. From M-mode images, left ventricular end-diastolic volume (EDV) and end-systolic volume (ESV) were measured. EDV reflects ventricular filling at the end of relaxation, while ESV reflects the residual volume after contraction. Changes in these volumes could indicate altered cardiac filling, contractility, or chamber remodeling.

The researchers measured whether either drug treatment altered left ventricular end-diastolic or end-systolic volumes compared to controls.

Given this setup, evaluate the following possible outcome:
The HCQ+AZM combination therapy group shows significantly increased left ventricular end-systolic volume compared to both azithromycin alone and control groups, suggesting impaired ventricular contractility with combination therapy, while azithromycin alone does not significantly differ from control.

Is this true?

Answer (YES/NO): NO